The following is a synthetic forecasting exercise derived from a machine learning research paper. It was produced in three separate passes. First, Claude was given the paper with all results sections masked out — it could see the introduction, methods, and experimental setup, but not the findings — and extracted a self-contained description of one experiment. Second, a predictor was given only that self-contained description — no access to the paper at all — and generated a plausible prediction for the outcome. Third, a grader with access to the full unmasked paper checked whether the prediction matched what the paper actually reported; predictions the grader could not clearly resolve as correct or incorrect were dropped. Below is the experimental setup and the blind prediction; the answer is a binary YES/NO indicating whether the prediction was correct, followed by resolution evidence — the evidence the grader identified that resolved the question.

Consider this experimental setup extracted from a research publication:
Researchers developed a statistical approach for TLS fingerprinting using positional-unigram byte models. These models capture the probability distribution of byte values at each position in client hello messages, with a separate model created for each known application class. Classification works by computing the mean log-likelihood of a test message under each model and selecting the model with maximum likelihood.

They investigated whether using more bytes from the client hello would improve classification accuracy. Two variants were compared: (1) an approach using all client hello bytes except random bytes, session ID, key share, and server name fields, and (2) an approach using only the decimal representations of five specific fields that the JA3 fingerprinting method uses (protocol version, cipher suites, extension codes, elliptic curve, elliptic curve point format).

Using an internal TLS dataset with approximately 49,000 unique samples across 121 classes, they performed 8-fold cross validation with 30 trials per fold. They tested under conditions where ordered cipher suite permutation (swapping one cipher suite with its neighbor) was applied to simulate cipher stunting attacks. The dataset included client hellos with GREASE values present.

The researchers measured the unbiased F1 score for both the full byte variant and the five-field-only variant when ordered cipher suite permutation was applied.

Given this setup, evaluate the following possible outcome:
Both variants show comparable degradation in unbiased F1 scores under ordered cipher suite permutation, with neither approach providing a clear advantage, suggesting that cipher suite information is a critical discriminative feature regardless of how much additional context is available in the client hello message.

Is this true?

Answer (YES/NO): NO